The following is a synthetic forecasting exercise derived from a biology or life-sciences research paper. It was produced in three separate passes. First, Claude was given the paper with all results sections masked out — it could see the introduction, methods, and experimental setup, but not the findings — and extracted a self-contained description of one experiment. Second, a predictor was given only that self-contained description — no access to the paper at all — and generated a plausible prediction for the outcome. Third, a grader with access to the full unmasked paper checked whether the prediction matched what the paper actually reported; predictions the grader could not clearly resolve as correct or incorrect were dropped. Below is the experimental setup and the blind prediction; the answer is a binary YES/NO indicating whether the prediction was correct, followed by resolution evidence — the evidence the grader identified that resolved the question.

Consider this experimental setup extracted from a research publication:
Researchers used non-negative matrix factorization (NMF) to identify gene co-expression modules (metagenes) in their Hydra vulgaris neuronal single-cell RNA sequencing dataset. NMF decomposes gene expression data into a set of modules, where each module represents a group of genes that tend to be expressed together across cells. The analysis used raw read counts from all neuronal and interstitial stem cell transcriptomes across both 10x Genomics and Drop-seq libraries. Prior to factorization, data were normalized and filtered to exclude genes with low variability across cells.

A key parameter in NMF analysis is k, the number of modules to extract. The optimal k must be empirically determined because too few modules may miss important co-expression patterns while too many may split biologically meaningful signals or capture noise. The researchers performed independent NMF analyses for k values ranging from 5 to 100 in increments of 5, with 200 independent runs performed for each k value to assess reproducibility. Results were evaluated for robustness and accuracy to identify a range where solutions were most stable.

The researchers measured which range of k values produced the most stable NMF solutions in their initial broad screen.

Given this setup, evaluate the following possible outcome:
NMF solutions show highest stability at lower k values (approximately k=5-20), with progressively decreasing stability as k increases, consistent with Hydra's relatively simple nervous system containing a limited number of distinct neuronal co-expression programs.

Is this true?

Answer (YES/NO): NO